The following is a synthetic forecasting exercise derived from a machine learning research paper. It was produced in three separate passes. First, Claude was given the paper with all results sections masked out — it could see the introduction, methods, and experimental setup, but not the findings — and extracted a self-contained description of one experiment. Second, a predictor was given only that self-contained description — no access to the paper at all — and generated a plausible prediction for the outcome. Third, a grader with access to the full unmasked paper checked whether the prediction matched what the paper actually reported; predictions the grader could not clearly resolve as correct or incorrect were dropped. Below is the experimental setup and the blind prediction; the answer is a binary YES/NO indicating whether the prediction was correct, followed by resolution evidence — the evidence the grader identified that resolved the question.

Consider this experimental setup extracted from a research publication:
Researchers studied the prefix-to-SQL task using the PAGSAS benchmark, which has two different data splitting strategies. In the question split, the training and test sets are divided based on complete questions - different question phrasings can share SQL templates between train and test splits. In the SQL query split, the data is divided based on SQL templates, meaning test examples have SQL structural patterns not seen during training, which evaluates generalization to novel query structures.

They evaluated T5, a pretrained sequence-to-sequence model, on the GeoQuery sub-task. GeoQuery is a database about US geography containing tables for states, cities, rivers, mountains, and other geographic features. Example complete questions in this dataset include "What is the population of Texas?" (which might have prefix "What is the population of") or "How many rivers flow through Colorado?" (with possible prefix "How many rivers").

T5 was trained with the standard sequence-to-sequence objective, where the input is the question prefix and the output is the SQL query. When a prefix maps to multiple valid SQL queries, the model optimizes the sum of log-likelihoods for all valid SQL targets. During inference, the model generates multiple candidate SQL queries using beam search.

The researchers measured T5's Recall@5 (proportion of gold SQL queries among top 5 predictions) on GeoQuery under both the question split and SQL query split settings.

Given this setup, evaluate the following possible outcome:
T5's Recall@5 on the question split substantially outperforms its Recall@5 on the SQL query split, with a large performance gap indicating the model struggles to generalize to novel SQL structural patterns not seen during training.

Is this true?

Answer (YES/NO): YES